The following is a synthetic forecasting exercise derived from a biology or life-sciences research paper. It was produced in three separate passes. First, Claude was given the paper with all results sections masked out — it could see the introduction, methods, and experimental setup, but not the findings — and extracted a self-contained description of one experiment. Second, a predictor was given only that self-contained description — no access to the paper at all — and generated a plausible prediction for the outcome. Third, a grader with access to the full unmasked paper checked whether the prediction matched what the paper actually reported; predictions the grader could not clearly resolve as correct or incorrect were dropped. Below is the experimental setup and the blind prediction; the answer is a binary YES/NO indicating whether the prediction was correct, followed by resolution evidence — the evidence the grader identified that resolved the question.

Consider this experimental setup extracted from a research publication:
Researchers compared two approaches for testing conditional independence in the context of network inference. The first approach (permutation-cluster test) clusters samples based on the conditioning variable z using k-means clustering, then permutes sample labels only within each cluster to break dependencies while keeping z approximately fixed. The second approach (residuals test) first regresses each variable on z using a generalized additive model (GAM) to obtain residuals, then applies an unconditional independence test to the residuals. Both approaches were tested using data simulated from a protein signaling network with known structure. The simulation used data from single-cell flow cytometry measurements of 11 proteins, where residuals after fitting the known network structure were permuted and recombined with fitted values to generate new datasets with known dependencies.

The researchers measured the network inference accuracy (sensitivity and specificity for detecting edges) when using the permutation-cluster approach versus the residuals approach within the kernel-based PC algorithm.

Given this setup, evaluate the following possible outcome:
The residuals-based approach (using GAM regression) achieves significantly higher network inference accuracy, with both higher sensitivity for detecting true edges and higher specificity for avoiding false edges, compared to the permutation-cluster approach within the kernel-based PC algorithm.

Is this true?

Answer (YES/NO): NO